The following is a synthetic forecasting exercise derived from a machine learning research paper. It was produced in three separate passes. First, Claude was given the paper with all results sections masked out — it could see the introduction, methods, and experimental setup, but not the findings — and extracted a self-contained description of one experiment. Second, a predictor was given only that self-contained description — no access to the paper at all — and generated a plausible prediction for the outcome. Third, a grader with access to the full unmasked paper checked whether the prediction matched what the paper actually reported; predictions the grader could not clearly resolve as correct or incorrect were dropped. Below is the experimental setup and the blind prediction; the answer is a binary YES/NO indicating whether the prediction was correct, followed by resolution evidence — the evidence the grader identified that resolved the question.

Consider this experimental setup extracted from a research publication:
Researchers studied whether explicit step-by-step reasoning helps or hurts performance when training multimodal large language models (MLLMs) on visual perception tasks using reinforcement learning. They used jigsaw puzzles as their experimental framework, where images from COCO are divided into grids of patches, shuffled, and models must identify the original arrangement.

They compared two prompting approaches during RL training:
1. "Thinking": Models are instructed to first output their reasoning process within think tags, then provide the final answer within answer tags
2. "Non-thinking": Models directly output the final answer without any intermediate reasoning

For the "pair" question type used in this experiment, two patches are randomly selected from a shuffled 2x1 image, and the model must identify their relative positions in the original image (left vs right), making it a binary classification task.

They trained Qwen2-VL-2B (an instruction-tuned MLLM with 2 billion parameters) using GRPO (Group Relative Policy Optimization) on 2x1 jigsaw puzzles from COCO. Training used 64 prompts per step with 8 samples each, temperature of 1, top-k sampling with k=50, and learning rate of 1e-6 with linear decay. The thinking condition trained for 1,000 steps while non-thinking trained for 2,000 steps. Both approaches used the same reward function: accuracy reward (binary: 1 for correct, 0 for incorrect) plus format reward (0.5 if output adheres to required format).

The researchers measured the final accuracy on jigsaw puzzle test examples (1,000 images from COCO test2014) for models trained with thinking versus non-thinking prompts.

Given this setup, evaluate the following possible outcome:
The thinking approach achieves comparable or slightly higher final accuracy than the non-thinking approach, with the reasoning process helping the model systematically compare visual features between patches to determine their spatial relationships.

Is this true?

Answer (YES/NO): NO